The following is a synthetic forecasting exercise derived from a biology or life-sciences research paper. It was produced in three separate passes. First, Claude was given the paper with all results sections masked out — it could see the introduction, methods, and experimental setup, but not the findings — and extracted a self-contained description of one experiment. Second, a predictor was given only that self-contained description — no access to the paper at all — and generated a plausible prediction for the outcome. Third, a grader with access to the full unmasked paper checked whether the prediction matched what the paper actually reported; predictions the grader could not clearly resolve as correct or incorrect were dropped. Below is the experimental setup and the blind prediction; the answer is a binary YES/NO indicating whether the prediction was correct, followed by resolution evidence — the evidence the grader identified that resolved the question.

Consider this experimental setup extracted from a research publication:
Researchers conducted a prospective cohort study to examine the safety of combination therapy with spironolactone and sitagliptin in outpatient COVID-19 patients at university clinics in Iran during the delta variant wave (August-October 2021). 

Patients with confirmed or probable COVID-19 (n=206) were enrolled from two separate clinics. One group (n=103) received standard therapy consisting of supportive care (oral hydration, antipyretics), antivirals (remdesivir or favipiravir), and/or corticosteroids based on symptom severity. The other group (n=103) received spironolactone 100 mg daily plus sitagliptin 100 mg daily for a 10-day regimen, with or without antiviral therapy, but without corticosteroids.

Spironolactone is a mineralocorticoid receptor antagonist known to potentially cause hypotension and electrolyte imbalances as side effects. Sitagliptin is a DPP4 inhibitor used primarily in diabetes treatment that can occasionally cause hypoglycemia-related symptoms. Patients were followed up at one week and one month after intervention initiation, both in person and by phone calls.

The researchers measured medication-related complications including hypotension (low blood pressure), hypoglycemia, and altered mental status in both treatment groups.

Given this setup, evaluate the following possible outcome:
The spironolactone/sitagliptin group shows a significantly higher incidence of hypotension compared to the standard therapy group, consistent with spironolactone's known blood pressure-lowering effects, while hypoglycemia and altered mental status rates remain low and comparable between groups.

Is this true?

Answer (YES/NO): NO